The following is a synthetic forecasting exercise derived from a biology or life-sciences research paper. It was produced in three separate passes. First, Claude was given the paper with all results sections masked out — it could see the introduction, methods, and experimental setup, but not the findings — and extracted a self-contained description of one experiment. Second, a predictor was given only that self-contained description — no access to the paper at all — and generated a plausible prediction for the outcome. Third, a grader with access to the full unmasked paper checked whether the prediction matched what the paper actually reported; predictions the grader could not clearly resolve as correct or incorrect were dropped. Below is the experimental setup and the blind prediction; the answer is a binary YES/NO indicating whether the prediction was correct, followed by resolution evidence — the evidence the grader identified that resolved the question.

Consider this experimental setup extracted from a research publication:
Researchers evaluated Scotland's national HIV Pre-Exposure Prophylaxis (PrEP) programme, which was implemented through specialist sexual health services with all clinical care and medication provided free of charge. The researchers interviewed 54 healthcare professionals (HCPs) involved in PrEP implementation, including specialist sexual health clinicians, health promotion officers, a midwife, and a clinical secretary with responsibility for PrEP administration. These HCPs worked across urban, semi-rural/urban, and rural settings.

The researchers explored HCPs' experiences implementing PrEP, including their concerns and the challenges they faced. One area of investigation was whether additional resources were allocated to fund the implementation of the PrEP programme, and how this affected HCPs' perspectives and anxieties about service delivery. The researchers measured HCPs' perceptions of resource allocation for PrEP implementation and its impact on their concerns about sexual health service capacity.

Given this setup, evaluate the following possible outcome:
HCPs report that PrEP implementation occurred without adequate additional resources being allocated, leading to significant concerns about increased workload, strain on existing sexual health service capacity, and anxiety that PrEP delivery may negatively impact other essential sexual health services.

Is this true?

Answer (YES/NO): YES